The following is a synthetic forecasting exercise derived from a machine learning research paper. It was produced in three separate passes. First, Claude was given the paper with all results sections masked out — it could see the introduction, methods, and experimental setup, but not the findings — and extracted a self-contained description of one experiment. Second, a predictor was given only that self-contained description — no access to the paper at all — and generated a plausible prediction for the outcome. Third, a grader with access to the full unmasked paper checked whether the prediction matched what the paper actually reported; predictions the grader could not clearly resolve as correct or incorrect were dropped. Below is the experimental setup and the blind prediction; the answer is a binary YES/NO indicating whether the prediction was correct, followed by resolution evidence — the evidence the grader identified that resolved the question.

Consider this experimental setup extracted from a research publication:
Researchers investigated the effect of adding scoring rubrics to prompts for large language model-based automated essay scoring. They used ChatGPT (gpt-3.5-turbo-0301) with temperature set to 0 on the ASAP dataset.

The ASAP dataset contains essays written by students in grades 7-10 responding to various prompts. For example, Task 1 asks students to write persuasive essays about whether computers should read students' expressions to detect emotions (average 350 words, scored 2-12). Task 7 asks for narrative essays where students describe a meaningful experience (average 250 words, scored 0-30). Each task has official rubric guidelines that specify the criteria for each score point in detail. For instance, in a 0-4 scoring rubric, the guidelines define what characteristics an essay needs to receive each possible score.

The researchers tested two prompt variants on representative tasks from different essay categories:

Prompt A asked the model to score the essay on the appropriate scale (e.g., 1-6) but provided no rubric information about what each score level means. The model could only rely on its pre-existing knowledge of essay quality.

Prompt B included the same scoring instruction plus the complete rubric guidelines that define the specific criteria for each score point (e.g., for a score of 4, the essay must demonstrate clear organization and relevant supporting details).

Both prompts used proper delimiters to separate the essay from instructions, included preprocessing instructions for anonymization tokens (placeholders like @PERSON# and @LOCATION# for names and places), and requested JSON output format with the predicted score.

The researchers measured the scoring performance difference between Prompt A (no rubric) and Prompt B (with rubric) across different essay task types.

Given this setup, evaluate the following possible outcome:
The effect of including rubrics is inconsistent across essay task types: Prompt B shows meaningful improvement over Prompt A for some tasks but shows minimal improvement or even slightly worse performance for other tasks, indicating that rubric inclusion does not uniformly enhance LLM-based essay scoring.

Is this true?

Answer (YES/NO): YES